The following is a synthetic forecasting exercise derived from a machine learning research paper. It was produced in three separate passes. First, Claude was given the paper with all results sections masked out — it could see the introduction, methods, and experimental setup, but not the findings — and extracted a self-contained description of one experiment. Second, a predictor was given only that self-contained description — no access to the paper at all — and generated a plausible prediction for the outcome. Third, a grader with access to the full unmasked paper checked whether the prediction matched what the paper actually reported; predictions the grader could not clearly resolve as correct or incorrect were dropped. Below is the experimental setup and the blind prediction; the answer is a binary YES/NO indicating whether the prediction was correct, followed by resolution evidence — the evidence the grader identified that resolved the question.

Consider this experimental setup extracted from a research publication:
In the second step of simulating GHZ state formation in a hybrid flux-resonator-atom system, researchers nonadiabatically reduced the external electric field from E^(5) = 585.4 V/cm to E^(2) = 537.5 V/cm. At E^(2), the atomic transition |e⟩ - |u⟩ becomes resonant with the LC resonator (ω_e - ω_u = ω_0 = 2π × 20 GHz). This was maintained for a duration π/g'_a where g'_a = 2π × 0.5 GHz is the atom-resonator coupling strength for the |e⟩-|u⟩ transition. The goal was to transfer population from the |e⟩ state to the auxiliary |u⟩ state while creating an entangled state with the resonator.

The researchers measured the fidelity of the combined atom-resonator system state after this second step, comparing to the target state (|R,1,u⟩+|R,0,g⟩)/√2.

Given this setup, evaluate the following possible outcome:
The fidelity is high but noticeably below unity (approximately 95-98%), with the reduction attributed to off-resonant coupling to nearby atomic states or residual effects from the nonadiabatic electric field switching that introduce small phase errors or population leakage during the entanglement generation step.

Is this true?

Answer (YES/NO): YES